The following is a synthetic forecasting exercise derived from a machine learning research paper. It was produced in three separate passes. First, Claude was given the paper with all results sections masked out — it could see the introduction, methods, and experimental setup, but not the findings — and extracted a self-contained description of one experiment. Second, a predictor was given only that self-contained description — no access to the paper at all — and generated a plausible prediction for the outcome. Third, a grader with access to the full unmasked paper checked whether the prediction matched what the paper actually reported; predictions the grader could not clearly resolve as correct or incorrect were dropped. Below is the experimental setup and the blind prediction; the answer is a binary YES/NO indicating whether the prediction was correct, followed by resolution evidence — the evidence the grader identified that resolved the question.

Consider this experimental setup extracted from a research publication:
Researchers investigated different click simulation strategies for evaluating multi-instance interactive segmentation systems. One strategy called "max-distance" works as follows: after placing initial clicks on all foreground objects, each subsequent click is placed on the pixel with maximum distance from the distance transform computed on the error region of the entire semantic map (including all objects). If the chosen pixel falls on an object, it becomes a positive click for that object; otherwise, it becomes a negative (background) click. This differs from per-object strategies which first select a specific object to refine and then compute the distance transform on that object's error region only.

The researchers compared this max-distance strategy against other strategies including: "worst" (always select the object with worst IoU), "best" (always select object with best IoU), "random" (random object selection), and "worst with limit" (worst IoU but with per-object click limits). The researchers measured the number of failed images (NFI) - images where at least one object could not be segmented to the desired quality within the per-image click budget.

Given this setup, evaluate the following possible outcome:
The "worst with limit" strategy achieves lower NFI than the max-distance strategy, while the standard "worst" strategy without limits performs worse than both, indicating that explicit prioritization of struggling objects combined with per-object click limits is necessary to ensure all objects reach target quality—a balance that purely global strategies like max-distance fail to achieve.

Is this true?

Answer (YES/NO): NO